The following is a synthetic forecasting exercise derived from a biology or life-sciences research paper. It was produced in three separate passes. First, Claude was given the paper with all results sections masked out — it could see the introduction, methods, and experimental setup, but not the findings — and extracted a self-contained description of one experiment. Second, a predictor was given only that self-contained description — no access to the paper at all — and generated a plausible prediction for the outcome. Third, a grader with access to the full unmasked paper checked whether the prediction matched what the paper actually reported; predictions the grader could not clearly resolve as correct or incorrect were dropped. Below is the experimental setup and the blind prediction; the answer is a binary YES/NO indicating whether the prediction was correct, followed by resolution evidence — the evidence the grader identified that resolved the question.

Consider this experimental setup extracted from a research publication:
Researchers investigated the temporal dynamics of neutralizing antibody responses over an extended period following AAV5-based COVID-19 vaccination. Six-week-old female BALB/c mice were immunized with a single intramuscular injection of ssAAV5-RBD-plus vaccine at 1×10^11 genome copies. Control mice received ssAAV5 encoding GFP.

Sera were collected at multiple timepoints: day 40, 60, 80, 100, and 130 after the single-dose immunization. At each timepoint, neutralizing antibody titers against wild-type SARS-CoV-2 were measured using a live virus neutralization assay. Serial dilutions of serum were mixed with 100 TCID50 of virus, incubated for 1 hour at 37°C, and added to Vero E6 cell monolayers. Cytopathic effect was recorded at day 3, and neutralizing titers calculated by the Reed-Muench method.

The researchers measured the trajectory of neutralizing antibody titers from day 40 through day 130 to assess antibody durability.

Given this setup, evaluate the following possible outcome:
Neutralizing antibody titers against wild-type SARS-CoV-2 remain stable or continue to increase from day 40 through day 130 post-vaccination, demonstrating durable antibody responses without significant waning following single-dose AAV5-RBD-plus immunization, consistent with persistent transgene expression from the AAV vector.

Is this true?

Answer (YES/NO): YES